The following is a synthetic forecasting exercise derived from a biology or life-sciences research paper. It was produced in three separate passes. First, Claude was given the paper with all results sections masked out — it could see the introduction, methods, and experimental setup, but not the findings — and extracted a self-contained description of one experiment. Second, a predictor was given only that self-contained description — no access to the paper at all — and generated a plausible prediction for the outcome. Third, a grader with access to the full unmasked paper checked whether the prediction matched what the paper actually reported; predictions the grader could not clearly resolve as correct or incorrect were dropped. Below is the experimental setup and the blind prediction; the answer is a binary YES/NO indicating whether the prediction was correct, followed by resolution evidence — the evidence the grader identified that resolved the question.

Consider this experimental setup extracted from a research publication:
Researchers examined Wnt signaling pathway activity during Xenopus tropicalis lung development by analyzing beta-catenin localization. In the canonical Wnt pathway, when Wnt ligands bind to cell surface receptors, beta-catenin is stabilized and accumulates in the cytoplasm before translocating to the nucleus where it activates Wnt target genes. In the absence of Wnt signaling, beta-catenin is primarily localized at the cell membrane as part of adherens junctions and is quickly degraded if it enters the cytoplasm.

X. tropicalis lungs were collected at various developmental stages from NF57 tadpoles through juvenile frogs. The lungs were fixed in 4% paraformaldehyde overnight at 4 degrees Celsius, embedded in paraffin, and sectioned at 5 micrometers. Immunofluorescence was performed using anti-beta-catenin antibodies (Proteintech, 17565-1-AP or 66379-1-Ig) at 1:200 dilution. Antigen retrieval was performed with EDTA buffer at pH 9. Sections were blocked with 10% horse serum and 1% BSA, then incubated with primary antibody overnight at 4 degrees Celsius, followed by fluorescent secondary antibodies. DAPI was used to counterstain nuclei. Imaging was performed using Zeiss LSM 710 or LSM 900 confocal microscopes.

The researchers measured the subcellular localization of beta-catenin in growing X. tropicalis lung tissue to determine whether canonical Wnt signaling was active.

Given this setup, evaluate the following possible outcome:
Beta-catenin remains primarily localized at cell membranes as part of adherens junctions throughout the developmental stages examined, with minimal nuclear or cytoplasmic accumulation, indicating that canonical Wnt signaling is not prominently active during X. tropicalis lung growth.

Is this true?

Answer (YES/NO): NO